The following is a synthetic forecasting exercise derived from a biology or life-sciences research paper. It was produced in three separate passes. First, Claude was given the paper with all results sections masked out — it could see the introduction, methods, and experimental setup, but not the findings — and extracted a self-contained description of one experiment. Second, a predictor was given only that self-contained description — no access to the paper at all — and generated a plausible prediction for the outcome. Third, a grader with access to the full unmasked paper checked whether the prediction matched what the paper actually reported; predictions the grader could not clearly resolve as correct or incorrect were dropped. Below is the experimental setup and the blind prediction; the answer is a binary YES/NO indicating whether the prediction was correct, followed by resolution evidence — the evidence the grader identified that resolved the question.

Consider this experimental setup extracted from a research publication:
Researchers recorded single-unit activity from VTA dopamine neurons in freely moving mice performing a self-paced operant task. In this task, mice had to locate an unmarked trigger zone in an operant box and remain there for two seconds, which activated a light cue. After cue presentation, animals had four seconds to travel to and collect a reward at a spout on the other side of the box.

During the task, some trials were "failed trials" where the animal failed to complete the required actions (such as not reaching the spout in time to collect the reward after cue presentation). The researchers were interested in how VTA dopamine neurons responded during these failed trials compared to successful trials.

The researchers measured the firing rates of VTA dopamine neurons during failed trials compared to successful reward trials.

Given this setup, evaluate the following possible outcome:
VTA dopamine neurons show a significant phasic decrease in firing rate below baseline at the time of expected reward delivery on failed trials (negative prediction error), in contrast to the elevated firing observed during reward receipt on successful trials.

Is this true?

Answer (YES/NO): YES